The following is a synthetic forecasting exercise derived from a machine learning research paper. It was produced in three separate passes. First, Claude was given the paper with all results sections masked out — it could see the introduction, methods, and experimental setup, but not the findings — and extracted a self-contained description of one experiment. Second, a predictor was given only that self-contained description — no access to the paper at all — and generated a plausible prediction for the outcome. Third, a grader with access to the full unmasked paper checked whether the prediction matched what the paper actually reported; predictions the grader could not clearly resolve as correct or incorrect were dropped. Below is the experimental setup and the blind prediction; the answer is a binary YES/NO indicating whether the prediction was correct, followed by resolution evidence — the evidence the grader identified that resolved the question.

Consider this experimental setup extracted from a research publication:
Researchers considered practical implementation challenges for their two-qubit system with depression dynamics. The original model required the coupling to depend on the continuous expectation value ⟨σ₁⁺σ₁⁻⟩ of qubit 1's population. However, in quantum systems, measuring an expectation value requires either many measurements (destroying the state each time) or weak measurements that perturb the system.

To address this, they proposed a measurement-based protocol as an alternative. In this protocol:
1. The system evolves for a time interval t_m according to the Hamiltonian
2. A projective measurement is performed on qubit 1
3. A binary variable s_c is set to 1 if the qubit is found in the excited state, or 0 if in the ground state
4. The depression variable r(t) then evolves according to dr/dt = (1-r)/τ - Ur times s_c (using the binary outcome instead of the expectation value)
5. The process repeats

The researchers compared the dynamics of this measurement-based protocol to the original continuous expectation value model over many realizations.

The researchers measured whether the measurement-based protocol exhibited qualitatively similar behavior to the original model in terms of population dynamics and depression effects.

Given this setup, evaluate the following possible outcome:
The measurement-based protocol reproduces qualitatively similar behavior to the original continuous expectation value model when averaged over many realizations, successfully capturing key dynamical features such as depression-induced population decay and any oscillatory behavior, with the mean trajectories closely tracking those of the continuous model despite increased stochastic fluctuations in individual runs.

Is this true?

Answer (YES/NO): NO